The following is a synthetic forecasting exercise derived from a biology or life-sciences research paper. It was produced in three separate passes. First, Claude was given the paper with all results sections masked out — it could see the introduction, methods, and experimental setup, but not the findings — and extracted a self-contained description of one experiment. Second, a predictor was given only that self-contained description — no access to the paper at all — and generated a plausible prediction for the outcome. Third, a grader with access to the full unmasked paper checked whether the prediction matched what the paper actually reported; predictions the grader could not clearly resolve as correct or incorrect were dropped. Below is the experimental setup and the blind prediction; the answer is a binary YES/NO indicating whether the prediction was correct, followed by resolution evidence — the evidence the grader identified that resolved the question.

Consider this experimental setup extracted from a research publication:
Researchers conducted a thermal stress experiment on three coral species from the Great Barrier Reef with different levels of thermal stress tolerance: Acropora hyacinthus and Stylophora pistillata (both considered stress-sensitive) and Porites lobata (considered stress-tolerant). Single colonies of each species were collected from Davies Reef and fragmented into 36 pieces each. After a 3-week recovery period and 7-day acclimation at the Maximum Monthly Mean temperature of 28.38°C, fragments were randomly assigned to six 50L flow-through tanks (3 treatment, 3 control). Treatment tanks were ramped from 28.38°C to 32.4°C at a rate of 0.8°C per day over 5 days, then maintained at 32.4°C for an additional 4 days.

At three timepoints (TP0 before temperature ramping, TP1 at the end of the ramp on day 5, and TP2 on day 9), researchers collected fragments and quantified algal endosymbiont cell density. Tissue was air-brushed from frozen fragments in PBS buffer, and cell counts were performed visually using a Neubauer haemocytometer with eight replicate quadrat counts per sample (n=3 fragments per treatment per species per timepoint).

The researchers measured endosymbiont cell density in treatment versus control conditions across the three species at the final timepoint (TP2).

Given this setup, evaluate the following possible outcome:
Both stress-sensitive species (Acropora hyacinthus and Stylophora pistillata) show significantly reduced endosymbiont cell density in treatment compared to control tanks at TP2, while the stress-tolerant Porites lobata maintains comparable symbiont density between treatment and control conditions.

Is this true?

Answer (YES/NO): NO